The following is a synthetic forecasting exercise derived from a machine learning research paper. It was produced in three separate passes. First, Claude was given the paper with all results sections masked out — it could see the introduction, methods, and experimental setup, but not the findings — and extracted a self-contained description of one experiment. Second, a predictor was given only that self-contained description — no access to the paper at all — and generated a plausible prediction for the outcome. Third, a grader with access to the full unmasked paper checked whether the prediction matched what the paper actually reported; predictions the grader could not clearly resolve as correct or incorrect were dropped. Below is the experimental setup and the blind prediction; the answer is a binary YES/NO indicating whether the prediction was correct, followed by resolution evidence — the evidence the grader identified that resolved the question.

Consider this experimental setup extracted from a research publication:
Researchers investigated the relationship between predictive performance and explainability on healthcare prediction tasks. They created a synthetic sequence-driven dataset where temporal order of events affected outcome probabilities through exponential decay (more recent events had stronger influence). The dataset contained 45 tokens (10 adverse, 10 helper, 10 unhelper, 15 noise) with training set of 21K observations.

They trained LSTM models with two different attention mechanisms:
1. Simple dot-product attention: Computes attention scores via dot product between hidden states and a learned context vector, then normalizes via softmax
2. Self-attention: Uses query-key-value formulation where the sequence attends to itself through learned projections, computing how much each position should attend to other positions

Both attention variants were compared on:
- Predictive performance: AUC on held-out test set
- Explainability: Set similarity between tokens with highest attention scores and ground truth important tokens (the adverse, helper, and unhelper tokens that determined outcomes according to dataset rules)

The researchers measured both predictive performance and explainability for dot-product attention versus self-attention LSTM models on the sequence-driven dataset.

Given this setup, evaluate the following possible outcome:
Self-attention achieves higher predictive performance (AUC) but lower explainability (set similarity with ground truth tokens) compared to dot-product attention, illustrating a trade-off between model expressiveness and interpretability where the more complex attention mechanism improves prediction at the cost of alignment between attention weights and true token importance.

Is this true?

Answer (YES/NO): NO